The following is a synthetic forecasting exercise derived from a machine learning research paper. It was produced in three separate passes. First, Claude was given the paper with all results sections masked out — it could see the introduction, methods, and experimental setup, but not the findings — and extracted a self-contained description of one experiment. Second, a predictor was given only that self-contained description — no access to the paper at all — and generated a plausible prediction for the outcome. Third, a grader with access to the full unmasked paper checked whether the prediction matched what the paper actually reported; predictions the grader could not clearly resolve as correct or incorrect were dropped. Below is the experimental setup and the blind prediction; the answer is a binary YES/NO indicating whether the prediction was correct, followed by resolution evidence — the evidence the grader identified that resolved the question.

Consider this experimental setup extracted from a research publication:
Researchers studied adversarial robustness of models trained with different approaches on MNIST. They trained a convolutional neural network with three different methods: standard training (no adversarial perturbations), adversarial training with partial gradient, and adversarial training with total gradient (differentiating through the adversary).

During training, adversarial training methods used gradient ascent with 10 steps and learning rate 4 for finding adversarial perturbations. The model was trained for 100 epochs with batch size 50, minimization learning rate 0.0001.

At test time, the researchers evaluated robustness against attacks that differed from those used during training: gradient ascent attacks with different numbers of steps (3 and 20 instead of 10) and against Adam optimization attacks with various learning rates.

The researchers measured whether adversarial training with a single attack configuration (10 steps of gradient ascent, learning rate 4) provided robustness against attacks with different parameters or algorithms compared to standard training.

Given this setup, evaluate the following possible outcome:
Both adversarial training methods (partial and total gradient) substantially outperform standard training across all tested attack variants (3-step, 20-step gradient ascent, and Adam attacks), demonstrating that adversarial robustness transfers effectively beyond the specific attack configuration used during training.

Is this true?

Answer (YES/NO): YES